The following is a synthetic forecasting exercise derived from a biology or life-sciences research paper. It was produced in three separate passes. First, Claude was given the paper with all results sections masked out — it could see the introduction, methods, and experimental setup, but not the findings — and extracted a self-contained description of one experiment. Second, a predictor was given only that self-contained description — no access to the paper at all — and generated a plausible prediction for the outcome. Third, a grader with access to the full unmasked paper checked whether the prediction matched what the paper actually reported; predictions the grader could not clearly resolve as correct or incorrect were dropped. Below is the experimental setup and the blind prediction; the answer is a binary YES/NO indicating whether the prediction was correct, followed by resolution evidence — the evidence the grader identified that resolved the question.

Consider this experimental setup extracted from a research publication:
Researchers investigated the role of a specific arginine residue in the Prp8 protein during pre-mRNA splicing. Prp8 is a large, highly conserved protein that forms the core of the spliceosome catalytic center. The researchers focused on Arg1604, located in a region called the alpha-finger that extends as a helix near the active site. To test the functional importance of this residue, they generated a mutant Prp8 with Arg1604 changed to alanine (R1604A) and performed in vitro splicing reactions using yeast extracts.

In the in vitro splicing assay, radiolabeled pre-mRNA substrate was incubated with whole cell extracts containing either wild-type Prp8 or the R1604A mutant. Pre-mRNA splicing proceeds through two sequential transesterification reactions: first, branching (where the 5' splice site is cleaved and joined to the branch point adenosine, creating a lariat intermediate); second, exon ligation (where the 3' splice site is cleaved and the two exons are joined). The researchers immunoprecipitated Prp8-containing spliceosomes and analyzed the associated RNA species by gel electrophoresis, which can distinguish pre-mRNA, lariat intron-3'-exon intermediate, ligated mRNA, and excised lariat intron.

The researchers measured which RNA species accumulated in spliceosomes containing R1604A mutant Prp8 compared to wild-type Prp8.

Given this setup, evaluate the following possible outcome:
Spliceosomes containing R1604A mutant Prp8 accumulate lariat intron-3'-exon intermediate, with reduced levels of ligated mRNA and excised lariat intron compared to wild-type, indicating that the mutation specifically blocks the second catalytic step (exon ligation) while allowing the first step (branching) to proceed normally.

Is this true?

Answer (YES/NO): YES